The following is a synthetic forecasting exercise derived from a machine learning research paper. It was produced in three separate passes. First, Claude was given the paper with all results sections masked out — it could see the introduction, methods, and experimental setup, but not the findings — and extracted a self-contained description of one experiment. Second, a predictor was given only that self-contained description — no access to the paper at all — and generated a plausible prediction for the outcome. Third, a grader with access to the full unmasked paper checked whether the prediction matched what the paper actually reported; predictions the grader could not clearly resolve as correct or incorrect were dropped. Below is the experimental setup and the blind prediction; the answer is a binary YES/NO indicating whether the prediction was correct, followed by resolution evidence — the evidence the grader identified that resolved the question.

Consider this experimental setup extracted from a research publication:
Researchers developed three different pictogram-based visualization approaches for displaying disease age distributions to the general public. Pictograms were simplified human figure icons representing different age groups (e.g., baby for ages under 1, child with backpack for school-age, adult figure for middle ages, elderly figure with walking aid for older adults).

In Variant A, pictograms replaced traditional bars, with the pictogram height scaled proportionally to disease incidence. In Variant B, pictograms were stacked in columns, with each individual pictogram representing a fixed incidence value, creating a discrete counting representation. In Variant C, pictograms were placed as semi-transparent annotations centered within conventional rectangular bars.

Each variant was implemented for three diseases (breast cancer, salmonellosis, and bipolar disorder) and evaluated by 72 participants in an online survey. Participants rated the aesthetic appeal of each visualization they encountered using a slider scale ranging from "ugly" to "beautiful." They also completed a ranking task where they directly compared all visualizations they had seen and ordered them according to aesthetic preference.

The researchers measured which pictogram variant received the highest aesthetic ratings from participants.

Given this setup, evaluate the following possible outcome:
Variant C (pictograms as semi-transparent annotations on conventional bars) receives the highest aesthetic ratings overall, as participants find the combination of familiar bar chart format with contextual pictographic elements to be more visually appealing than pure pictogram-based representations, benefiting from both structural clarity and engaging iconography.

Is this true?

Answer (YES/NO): YES